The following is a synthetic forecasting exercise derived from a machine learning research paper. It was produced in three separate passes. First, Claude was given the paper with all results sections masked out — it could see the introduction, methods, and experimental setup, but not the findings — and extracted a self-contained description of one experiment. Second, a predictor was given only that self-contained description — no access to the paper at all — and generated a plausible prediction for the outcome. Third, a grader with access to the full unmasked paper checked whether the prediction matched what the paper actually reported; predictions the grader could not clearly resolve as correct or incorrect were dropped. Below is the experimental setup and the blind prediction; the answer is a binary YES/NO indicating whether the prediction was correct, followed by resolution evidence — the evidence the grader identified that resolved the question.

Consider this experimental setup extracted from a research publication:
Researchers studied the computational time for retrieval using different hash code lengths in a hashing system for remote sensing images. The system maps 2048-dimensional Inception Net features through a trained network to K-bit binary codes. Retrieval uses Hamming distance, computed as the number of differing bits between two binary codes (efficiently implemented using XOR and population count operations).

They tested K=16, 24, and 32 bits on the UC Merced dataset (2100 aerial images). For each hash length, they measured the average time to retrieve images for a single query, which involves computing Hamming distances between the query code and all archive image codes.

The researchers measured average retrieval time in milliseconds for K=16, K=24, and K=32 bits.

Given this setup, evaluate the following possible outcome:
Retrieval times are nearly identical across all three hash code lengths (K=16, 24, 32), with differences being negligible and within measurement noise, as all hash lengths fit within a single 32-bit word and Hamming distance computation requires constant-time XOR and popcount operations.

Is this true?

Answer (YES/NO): YES